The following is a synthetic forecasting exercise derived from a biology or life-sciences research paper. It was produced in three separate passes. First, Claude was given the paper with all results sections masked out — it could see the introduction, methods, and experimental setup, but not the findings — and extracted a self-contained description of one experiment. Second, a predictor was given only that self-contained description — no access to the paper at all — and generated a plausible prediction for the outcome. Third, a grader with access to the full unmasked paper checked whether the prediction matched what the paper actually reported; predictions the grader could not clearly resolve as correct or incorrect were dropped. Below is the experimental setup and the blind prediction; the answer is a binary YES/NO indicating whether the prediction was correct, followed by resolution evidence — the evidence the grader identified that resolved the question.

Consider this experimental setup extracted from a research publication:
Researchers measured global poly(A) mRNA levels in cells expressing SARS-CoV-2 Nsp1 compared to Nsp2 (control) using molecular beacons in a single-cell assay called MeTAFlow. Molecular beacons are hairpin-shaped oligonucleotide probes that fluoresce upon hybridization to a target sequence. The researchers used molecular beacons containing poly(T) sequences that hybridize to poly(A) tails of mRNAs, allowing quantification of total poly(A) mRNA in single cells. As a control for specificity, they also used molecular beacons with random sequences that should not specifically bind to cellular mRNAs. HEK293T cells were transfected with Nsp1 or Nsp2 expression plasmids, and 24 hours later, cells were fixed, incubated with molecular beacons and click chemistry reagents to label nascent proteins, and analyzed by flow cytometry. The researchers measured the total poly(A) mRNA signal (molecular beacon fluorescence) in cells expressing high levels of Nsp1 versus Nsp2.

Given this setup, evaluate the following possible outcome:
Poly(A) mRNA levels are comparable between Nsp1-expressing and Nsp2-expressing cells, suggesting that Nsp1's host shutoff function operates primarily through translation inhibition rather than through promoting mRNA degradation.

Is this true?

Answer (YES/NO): NO